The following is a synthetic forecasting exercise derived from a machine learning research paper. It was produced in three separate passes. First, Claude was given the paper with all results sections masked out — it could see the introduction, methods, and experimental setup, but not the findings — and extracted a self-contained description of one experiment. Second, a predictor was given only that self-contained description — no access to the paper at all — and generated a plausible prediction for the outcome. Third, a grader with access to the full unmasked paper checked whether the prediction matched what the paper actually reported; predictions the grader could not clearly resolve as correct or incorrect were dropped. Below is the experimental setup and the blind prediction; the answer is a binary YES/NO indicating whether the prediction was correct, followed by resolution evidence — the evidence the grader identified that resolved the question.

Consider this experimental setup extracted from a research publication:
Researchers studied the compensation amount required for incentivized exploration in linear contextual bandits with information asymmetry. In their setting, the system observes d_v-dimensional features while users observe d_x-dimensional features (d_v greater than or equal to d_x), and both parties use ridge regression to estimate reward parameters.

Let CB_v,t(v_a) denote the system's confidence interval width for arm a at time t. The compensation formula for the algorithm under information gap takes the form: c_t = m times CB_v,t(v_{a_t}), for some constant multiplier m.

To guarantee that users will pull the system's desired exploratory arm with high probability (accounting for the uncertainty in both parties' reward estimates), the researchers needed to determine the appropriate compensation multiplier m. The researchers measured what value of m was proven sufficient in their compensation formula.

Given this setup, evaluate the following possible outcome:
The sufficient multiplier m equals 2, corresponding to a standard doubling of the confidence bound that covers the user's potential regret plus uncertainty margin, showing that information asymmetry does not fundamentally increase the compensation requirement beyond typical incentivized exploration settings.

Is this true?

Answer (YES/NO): NO